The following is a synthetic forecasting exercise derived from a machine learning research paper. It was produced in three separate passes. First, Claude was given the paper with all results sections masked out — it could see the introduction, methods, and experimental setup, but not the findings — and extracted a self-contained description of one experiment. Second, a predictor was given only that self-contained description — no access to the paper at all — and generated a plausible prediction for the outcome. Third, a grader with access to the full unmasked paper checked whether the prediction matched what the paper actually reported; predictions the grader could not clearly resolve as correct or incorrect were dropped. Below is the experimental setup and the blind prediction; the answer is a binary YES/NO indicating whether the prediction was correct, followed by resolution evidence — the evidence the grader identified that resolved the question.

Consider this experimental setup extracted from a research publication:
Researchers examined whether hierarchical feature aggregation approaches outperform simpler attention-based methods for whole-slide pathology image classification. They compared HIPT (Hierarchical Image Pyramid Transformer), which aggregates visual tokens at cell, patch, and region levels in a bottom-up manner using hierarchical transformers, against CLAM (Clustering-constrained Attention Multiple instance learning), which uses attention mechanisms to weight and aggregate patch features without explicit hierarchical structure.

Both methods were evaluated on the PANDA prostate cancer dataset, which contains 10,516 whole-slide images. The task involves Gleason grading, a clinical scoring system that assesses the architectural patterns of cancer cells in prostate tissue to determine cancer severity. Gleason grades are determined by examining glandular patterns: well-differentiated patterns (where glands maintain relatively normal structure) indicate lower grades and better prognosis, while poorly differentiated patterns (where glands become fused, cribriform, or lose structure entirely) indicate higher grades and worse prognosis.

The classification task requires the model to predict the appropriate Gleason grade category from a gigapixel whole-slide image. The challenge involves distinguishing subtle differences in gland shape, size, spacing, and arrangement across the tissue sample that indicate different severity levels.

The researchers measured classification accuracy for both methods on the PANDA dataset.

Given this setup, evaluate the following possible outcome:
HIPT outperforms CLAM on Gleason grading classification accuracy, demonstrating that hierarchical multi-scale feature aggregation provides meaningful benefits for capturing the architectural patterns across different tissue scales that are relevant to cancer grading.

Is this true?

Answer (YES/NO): NO